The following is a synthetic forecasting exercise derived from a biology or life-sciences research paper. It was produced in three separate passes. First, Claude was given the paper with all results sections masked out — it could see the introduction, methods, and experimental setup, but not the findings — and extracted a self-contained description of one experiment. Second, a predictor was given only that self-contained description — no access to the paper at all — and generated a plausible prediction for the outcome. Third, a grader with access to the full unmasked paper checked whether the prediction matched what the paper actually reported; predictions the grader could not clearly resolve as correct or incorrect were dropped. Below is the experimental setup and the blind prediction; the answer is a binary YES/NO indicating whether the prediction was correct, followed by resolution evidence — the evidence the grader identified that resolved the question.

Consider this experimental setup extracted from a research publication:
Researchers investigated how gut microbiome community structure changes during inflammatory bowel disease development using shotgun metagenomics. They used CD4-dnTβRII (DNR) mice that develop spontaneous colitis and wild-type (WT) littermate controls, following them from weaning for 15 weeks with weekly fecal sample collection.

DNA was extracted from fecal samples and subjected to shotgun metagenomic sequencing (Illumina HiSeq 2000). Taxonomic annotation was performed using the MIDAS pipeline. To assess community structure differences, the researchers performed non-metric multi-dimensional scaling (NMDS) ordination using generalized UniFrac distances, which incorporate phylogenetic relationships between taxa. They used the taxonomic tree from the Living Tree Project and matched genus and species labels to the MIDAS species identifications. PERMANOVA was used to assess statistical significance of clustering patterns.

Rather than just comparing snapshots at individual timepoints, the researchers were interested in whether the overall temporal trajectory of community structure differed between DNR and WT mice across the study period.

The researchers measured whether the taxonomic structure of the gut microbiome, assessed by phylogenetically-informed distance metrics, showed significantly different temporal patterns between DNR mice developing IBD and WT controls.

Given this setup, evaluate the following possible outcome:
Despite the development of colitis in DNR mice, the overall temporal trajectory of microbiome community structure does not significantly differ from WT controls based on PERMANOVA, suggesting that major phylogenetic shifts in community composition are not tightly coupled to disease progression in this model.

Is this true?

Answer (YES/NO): NO